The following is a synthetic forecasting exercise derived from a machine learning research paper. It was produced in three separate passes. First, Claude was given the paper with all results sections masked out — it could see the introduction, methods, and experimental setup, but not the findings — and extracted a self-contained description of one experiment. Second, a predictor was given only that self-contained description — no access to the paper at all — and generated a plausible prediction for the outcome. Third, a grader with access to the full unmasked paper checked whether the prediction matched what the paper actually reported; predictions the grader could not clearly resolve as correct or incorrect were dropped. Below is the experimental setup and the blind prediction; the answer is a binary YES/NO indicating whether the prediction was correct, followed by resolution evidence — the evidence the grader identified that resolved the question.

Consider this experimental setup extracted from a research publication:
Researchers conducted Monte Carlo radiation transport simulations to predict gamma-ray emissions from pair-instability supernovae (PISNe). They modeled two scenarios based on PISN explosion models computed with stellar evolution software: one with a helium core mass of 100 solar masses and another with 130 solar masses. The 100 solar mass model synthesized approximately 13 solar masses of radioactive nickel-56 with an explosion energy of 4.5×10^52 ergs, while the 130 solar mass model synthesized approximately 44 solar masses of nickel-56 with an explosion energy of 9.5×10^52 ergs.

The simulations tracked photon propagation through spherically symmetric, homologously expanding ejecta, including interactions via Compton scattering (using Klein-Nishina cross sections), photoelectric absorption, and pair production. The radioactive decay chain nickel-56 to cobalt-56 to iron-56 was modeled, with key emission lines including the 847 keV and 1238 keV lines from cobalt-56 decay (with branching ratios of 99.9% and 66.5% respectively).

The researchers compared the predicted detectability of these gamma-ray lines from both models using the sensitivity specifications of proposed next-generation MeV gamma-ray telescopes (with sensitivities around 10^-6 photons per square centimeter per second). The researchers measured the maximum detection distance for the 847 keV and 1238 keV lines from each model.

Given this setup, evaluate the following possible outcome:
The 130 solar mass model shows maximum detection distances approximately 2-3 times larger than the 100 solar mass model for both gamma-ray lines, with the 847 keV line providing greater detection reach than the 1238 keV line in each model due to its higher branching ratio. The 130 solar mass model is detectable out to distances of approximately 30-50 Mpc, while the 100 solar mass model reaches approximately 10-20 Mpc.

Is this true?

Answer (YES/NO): NO